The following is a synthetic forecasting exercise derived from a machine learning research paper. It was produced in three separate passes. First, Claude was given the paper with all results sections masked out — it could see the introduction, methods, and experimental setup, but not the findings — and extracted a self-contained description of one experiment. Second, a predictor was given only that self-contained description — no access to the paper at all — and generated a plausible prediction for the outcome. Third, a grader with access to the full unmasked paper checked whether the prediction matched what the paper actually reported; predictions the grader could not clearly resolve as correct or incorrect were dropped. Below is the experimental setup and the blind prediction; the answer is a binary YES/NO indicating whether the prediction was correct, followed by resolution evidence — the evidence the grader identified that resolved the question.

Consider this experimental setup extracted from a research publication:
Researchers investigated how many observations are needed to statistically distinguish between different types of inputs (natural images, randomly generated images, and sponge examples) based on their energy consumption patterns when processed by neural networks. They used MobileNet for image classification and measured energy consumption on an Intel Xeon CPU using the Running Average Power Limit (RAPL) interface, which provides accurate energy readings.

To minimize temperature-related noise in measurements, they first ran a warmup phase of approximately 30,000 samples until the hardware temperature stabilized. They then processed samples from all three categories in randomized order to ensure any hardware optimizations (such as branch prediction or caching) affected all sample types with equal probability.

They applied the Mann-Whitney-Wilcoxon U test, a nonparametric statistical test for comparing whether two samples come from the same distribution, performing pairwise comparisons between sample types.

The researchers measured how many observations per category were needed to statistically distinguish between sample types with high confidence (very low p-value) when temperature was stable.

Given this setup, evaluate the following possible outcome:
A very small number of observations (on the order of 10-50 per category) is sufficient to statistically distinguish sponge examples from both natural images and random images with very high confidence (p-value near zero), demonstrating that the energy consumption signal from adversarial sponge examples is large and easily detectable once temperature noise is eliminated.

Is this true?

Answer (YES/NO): NO